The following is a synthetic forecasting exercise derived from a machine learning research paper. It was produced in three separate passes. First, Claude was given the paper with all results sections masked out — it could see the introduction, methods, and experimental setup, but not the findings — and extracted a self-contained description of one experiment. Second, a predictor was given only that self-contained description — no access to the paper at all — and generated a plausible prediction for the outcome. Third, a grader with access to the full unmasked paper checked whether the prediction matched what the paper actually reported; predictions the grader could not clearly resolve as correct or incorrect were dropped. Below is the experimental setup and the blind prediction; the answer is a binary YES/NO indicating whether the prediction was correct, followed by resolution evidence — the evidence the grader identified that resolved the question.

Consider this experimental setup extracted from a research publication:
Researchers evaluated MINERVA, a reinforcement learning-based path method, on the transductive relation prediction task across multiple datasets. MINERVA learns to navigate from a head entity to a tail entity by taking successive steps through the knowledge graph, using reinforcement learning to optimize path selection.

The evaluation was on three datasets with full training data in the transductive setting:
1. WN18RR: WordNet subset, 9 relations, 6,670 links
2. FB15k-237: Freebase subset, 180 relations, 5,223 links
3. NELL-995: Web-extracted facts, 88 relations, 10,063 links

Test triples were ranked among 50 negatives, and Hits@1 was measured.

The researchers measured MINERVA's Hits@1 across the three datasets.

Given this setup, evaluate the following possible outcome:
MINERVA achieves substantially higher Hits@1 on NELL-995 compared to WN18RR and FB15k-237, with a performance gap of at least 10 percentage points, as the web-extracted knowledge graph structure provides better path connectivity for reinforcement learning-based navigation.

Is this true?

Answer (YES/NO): NO